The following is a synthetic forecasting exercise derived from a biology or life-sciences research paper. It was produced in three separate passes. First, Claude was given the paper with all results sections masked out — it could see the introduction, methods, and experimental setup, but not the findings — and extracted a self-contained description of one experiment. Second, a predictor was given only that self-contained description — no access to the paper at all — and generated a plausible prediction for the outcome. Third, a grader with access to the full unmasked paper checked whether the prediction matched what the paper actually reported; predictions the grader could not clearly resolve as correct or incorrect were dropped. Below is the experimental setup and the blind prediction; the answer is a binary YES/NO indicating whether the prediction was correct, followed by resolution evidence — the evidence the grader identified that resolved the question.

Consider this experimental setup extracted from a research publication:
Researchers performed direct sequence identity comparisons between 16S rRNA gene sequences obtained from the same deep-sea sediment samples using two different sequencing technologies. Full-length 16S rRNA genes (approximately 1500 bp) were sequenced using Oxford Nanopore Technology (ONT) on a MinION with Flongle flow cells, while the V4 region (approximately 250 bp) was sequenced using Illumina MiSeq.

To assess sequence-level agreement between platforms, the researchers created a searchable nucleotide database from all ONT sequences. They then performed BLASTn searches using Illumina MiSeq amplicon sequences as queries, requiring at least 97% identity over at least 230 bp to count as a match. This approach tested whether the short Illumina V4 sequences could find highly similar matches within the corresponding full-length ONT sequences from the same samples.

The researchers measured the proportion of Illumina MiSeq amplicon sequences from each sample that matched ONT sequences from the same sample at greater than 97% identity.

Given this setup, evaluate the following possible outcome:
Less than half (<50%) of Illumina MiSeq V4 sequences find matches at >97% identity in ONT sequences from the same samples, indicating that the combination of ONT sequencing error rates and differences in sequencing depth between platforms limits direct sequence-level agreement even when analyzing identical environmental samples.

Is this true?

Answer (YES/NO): NO